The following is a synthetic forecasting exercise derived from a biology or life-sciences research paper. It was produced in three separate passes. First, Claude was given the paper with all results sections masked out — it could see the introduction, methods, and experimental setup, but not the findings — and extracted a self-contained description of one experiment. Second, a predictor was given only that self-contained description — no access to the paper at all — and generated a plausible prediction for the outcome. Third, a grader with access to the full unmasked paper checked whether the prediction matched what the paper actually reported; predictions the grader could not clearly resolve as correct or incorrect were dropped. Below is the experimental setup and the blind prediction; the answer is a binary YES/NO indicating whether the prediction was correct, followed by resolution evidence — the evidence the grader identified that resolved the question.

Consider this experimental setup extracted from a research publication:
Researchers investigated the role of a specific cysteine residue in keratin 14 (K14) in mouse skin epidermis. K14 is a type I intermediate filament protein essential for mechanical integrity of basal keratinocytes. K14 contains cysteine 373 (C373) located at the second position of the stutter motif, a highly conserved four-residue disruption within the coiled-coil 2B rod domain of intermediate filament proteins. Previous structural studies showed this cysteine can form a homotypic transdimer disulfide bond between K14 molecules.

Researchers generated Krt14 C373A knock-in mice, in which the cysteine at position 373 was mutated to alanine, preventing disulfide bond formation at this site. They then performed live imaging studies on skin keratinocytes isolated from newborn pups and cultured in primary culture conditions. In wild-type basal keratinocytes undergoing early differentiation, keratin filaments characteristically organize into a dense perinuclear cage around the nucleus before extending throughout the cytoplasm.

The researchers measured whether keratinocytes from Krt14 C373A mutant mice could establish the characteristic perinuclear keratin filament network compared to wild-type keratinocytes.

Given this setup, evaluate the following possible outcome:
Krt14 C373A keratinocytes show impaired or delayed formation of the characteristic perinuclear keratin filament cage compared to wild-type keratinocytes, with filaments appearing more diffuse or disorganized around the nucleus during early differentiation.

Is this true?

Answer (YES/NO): YES